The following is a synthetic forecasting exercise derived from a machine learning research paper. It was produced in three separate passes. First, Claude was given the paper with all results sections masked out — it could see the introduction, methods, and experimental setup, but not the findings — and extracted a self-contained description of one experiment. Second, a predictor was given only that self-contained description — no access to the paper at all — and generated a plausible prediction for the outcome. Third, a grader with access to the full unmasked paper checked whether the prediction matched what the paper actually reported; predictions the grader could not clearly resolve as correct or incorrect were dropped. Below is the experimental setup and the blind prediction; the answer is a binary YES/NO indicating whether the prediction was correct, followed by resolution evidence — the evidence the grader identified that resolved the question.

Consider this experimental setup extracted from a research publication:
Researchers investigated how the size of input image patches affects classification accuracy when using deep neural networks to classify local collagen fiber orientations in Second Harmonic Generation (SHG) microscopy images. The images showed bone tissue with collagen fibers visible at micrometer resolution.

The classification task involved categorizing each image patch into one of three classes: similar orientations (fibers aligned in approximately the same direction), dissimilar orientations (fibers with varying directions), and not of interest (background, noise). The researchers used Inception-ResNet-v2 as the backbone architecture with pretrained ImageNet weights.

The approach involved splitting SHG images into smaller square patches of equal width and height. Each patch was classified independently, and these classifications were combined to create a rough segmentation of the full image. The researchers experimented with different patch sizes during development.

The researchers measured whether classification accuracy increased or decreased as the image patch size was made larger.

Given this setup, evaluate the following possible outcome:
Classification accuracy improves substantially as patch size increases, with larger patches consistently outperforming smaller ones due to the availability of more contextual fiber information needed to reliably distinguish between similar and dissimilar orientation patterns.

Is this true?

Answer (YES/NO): YES